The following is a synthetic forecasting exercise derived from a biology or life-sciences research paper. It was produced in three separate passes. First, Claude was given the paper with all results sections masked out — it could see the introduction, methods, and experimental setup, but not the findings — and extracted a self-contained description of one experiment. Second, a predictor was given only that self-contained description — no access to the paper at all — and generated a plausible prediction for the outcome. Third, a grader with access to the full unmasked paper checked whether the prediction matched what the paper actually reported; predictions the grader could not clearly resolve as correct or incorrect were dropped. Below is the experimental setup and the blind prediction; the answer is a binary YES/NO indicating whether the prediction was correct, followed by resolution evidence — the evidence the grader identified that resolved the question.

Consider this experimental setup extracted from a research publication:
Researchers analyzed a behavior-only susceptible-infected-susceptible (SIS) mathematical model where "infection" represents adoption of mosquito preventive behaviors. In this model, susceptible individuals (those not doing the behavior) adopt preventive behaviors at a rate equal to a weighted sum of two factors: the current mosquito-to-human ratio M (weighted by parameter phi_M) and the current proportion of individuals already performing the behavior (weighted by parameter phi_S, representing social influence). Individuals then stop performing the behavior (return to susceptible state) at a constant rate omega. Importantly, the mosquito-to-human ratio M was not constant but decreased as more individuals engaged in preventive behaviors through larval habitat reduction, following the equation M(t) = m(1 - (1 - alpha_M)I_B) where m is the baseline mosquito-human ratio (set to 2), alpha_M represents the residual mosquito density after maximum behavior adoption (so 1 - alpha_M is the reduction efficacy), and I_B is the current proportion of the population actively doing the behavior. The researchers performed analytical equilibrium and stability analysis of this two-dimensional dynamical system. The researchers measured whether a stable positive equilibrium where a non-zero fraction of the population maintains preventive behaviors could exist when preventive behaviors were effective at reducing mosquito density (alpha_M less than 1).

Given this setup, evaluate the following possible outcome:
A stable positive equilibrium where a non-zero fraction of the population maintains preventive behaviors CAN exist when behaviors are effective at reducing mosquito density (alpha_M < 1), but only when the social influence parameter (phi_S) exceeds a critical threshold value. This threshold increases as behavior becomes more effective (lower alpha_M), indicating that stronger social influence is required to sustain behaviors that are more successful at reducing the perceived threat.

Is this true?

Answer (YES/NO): NO